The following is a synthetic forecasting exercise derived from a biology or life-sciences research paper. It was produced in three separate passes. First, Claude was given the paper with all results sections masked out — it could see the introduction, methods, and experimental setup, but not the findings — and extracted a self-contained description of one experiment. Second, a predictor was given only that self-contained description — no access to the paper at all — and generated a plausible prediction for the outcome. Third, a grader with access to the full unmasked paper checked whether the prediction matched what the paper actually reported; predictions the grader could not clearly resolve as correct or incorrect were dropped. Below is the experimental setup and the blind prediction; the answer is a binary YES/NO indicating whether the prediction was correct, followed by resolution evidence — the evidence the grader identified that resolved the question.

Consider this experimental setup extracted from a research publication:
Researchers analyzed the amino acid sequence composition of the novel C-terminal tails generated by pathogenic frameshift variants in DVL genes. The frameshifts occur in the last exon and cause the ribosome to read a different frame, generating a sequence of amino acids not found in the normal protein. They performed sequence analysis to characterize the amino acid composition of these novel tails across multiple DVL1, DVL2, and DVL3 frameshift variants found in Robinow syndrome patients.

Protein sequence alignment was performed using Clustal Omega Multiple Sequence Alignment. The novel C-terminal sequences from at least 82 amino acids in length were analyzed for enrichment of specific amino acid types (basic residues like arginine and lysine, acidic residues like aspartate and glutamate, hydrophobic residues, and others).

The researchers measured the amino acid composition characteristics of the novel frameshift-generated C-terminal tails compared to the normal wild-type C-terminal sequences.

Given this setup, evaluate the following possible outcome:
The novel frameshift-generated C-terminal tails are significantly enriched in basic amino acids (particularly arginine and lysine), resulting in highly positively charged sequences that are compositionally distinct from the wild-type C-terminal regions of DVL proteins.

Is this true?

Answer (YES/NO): NO